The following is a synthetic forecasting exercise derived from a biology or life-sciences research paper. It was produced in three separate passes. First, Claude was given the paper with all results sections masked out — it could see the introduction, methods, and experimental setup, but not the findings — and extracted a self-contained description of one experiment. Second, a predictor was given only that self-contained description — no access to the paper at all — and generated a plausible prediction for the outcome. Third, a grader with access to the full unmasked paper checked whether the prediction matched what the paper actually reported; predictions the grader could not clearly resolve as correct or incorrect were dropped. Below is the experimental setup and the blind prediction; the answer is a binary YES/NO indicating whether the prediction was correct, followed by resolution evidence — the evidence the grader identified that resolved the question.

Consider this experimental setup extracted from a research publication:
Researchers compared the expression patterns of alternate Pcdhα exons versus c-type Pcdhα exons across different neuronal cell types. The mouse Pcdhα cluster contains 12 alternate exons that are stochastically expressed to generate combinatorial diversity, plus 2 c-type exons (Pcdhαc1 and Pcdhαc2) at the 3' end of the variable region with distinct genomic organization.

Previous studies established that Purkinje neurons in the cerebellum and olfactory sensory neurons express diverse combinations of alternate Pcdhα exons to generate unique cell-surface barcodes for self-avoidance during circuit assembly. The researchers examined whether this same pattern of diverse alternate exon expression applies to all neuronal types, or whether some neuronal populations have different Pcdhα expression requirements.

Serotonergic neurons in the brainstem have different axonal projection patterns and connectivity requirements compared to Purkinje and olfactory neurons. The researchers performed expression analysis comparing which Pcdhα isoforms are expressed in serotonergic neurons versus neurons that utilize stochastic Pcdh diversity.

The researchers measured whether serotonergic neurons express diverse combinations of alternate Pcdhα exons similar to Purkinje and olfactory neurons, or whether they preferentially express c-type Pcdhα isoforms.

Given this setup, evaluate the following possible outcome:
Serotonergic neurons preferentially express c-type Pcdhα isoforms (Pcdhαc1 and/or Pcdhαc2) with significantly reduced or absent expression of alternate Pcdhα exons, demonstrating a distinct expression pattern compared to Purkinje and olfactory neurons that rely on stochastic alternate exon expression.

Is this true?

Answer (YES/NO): YES